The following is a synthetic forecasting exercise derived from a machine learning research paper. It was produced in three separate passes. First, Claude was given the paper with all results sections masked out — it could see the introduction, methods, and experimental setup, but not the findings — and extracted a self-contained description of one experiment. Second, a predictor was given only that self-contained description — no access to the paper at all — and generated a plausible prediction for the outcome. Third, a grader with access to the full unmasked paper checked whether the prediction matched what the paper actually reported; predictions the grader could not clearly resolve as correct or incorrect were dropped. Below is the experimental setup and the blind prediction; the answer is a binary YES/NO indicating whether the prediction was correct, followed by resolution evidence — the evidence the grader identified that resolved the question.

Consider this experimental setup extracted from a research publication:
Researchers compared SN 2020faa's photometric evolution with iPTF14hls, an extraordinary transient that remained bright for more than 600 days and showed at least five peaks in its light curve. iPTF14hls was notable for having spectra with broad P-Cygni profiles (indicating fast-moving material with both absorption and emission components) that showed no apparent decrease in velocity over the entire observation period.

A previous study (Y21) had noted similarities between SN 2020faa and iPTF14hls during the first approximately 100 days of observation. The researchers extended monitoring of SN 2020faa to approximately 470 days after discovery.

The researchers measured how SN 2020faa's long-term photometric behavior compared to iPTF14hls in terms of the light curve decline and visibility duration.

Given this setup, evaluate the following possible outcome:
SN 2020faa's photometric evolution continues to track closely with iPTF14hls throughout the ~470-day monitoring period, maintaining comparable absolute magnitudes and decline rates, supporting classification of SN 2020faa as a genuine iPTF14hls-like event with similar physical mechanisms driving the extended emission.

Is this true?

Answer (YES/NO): NO